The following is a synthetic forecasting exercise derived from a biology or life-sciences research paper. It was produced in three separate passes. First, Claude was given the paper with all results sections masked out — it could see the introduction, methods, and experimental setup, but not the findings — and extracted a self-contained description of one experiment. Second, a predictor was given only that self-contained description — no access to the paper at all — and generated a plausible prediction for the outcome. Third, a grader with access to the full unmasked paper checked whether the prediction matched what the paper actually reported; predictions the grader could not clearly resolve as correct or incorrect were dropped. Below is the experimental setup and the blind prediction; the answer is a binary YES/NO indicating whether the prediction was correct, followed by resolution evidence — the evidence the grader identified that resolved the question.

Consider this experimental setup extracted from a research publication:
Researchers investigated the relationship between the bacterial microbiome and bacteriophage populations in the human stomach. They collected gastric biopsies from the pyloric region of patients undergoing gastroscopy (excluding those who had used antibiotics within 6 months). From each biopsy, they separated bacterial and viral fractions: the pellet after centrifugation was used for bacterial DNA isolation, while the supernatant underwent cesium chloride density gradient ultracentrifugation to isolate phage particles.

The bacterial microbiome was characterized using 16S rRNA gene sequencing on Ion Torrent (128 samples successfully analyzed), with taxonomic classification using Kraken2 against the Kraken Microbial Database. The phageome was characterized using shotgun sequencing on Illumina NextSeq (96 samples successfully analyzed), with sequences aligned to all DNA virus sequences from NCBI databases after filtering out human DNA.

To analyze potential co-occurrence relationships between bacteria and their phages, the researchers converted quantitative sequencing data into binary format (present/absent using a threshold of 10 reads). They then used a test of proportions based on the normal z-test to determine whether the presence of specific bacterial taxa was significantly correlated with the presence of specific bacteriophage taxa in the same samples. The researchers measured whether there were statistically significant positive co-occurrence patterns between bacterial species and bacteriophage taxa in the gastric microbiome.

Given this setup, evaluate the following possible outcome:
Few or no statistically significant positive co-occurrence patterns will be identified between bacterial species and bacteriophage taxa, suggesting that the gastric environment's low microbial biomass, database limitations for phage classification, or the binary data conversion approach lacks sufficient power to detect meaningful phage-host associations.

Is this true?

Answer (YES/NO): NO